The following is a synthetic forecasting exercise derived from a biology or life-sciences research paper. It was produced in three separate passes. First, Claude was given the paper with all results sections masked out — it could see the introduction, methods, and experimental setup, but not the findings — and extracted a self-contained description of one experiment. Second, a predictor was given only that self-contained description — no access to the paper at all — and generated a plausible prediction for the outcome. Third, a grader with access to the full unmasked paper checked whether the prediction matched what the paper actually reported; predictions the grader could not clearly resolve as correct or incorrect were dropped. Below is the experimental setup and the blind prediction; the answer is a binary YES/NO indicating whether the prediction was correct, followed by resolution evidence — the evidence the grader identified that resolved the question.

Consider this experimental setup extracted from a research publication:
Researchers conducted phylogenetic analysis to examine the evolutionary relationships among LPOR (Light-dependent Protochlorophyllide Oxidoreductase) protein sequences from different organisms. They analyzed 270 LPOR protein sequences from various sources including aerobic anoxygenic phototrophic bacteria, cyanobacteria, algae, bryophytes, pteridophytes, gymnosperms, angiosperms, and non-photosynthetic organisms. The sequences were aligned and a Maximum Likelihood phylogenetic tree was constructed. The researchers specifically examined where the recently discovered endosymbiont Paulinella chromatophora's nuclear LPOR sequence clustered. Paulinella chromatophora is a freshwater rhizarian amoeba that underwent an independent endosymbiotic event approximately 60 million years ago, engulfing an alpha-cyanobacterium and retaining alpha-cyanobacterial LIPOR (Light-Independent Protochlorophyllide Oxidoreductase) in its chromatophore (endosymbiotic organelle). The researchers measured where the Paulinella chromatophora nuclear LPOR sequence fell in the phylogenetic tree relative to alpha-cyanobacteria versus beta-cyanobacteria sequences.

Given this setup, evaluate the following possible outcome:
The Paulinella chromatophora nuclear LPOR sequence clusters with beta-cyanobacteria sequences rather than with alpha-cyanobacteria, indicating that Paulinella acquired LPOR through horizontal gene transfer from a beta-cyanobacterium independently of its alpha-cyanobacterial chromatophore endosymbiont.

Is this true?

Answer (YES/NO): YES